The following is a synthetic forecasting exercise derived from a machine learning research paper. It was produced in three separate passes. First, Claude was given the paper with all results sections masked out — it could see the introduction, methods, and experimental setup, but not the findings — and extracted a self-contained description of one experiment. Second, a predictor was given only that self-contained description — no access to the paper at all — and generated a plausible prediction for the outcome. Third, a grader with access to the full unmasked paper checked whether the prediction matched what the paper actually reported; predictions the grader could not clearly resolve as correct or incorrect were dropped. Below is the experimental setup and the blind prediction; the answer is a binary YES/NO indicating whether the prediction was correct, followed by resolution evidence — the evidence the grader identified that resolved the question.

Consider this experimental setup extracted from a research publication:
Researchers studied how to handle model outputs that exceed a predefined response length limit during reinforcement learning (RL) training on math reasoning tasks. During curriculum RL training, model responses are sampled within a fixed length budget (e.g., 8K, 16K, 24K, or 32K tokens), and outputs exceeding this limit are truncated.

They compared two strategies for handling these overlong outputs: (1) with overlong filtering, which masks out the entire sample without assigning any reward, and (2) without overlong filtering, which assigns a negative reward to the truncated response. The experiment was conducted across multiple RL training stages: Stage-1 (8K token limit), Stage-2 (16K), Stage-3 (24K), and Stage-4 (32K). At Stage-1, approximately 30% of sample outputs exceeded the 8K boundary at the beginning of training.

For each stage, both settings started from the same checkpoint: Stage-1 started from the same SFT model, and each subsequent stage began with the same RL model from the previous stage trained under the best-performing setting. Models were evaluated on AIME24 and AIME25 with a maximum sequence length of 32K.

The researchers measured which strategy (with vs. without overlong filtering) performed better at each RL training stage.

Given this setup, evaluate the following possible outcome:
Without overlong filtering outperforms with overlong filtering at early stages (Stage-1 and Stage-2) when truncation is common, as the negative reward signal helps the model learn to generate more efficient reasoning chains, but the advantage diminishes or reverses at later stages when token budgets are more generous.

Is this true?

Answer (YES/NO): NO